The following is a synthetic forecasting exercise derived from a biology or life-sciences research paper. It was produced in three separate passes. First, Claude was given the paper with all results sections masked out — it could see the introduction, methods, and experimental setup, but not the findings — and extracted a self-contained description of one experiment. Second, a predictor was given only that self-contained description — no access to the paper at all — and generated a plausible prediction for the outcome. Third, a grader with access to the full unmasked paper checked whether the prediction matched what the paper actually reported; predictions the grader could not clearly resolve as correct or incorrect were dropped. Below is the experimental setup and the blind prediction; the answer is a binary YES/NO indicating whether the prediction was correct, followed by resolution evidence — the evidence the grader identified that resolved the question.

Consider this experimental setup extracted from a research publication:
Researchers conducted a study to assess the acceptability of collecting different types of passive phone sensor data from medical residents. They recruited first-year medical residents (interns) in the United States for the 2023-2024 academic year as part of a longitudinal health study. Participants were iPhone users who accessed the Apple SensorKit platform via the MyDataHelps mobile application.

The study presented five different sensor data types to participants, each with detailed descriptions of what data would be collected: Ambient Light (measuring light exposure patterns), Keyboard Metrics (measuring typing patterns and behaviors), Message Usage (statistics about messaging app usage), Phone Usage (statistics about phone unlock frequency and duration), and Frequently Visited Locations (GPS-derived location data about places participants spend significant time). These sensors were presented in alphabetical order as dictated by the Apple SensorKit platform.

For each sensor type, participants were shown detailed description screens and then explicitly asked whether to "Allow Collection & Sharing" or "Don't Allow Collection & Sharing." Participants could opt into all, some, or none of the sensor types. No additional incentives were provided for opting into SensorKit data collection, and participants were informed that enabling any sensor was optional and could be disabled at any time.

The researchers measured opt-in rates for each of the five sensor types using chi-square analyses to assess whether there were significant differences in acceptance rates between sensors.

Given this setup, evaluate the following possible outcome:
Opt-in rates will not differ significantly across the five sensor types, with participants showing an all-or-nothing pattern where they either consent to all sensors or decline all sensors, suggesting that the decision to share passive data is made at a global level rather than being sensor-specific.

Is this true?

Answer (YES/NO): NO